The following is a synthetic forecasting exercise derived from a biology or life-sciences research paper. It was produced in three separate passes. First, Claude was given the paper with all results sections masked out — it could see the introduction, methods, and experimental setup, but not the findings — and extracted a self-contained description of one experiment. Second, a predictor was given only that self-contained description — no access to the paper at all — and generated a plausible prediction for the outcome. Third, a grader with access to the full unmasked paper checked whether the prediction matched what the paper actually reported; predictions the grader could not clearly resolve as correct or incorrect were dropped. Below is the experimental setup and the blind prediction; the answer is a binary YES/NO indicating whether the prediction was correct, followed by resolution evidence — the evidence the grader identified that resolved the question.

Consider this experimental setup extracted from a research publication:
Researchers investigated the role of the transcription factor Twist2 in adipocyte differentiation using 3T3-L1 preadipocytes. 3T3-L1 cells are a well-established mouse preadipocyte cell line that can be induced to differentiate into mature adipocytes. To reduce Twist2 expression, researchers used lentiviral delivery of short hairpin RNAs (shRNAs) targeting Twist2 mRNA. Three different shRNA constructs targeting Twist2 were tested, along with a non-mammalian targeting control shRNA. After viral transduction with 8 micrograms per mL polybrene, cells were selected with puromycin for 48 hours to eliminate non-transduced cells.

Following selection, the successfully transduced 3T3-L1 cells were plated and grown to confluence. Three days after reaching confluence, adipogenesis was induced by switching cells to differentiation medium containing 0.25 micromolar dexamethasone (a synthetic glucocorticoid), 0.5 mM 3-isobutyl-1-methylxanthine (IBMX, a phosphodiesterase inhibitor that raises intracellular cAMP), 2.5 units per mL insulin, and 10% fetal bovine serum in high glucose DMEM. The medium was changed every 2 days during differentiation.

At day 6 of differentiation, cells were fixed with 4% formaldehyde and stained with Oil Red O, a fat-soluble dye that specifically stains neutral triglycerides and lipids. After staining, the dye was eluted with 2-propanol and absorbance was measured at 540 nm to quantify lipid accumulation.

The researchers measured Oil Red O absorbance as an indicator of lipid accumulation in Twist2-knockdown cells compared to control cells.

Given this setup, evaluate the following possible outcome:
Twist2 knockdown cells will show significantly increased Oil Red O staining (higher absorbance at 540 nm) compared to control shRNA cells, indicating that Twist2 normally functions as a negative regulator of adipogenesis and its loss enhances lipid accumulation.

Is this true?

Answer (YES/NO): YES